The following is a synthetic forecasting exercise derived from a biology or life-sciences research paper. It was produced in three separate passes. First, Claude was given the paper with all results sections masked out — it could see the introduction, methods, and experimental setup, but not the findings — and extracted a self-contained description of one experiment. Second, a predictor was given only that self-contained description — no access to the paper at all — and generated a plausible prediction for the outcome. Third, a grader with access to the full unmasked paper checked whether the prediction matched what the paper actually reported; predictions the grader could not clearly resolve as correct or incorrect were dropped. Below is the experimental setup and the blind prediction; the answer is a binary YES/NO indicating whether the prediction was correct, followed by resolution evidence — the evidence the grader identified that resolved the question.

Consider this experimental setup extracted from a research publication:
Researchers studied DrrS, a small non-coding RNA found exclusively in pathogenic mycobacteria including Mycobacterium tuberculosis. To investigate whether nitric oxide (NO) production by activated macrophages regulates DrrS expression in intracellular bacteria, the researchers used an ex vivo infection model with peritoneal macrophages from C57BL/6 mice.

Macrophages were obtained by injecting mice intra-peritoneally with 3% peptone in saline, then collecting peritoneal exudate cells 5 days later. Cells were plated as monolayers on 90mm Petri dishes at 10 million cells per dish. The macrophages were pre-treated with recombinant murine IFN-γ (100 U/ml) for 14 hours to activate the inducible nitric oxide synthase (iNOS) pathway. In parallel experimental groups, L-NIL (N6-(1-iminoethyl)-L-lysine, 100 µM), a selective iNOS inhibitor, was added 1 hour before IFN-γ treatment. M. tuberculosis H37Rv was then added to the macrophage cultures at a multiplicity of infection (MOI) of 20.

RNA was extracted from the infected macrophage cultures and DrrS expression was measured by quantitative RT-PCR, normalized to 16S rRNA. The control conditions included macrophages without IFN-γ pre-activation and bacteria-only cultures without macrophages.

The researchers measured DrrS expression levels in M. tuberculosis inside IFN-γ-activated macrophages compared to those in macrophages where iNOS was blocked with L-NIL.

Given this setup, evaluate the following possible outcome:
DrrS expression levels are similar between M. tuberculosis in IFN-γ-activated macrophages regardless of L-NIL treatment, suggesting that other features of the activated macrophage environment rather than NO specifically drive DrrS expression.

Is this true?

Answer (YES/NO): NO